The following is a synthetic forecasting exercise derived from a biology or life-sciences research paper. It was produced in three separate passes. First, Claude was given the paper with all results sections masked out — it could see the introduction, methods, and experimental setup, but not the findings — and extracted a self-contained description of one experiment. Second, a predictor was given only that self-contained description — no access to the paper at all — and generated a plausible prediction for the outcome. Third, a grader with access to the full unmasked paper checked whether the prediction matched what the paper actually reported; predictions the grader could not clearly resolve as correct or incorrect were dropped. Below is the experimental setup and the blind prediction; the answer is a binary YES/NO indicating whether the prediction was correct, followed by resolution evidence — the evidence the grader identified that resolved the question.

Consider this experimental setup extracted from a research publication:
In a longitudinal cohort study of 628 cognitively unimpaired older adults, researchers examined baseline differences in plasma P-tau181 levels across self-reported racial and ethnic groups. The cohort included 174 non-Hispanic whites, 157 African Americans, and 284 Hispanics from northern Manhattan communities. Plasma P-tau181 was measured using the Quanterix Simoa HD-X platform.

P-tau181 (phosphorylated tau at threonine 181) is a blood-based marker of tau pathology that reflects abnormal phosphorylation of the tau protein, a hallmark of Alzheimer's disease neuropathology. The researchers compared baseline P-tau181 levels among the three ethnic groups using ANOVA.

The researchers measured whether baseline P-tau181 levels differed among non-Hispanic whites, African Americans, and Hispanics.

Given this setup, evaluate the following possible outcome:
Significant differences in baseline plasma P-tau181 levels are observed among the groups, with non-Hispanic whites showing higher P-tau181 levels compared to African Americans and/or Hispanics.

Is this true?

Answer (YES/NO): YES